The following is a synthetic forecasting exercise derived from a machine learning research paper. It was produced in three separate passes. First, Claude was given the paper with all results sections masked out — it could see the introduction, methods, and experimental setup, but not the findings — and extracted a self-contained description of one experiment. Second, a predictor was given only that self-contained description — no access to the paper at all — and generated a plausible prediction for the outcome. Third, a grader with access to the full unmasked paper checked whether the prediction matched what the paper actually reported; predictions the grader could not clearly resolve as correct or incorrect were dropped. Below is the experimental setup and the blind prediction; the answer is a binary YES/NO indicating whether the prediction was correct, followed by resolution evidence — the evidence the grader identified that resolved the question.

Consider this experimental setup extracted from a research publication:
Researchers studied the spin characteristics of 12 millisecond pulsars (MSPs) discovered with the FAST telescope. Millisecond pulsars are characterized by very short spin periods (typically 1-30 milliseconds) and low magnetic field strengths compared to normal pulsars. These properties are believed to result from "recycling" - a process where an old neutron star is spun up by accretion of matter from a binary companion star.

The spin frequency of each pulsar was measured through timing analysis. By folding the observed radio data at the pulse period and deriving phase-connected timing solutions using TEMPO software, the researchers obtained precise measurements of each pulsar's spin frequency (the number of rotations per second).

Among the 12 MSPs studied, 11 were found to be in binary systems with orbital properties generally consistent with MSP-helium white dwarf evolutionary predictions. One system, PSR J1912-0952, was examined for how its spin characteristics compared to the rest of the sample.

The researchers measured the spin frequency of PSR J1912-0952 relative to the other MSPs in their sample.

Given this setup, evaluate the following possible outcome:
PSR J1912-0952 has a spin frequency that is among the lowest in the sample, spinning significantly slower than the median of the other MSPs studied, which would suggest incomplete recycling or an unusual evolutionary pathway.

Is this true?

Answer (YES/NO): NO